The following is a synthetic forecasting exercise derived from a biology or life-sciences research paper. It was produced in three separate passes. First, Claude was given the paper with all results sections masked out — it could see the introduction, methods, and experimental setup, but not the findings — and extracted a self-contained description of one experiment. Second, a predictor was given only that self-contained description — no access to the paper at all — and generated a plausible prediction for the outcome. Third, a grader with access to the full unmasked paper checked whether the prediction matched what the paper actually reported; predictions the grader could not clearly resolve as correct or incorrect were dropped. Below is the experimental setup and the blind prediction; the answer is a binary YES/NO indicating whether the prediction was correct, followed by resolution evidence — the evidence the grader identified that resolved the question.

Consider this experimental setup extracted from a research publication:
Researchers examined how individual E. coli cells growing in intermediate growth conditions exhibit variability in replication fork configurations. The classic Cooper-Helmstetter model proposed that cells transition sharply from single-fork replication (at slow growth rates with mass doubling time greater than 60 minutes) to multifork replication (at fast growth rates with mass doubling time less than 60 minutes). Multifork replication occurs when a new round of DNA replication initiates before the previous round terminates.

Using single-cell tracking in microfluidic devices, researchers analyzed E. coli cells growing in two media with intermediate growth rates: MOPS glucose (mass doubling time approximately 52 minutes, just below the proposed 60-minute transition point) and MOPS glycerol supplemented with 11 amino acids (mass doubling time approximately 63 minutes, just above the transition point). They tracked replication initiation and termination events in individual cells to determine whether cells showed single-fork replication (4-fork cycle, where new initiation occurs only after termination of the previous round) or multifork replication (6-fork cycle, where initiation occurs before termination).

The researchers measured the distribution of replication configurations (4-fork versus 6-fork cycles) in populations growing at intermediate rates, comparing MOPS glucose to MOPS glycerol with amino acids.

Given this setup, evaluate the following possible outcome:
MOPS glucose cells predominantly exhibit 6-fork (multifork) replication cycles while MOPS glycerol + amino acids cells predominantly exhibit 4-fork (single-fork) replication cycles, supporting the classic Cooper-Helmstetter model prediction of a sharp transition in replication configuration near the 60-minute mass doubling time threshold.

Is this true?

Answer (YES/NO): NO